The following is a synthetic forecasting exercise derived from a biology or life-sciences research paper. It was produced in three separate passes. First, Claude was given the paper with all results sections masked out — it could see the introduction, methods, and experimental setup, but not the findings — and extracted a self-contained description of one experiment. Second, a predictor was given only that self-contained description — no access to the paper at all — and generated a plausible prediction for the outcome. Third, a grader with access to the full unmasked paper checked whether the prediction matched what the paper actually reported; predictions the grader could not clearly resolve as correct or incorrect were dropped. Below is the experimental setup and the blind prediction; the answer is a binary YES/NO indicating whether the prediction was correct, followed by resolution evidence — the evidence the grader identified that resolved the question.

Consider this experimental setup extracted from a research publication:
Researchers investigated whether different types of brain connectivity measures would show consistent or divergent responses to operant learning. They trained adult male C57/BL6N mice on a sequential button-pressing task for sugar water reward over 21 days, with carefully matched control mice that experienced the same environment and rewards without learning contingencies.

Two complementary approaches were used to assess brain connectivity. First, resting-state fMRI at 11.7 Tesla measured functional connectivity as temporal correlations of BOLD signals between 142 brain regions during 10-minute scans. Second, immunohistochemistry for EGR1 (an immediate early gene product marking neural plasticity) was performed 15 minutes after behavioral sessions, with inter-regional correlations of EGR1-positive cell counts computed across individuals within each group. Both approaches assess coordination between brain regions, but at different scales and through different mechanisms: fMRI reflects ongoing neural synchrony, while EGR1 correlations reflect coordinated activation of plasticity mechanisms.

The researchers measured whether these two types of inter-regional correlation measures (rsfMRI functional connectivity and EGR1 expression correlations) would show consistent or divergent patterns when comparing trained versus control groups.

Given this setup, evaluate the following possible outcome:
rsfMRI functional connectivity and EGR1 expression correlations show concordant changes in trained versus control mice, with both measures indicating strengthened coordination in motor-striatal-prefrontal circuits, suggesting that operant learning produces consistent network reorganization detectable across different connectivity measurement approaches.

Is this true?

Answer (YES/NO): NO